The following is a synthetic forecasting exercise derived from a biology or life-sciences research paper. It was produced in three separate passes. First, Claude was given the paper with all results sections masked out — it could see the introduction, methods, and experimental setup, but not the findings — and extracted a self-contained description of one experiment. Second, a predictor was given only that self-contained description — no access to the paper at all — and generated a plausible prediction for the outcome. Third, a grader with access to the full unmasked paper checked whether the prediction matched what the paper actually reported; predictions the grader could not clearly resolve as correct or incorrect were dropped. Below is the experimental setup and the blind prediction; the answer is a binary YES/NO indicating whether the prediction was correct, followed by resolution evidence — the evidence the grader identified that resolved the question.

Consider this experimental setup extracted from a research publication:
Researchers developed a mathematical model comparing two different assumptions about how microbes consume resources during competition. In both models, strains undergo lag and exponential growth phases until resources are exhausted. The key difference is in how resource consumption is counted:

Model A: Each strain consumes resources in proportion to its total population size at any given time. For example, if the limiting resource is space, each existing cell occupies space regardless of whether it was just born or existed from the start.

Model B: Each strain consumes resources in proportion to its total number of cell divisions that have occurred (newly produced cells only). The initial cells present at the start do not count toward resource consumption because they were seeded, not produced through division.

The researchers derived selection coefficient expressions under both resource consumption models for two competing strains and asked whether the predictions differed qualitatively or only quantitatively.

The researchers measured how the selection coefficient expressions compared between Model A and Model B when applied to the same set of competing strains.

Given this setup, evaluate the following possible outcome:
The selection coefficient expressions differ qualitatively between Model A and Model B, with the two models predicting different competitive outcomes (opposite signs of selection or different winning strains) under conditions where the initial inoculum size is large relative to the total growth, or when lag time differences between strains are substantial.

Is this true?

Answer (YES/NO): NO